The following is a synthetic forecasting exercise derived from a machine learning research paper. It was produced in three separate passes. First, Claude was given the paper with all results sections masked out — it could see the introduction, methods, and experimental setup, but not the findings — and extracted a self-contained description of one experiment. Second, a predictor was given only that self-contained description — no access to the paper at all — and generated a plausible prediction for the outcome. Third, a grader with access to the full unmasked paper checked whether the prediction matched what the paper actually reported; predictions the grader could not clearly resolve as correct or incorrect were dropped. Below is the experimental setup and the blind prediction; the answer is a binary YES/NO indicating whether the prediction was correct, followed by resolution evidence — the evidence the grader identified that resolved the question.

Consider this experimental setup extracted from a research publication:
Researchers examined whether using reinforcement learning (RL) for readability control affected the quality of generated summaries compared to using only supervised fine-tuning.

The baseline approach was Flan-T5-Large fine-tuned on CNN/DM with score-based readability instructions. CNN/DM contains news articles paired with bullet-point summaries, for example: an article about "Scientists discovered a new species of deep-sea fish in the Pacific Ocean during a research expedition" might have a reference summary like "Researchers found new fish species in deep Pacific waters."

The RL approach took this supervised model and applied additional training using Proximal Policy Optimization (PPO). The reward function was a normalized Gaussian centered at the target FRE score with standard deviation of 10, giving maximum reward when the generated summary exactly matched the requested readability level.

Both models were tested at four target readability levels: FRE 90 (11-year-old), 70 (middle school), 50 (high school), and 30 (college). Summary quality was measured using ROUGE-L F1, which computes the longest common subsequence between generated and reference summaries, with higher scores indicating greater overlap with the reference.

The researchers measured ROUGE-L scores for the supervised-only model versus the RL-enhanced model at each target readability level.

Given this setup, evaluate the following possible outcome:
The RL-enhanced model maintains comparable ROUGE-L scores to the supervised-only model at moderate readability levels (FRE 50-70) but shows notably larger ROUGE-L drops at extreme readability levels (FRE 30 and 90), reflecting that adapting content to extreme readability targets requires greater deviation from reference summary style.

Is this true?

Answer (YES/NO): NO